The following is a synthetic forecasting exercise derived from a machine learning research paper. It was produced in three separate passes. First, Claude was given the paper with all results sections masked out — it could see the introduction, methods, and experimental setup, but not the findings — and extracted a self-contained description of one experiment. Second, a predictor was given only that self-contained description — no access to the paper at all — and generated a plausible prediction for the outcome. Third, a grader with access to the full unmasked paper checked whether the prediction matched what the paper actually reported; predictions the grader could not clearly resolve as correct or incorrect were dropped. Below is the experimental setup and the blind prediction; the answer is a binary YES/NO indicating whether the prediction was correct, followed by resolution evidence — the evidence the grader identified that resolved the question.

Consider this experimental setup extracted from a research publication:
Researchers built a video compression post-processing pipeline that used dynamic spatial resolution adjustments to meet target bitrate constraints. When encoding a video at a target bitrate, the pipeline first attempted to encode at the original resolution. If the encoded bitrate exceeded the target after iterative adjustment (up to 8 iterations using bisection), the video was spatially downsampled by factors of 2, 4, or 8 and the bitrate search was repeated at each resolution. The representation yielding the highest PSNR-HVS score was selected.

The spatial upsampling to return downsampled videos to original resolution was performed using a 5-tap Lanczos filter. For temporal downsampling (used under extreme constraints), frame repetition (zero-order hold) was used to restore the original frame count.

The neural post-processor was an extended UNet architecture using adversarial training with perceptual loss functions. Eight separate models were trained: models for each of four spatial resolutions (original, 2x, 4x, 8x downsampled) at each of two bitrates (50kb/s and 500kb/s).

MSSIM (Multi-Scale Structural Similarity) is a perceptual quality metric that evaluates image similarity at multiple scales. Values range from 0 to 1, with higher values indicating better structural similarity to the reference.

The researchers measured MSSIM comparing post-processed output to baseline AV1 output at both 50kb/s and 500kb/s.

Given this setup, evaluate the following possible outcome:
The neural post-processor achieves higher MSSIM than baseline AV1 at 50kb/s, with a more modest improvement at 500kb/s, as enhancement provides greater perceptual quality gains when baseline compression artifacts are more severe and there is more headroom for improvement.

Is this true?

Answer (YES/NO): NO